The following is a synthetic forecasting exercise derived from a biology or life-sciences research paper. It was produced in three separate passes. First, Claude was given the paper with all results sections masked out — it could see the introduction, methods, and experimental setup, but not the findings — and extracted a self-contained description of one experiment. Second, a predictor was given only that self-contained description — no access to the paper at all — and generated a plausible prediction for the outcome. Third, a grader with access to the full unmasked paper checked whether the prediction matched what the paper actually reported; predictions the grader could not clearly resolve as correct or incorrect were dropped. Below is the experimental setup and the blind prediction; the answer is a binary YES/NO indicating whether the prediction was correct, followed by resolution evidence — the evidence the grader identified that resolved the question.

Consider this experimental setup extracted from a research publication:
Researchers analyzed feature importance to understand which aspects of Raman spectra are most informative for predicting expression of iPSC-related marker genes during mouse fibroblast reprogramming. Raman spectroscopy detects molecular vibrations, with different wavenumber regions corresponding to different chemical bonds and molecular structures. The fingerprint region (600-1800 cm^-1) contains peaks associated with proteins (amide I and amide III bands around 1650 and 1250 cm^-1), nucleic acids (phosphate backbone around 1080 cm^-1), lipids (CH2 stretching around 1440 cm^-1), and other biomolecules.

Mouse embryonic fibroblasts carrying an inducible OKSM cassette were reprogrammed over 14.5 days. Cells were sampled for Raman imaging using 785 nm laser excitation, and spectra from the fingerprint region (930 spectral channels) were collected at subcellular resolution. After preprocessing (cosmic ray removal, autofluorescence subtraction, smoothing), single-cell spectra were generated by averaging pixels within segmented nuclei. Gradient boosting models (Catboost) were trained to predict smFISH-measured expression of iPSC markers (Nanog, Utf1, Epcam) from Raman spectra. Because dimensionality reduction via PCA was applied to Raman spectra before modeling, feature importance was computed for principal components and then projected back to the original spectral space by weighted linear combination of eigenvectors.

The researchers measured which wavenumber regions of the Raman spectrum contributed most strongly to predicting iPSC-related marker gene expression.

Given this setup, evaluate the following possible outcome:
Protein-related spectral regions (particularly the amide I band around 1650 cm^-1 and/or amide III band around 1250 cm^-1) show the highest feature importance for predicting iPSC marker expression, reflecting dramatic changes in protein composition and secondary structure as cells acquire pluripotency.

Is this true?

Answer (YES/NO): NO